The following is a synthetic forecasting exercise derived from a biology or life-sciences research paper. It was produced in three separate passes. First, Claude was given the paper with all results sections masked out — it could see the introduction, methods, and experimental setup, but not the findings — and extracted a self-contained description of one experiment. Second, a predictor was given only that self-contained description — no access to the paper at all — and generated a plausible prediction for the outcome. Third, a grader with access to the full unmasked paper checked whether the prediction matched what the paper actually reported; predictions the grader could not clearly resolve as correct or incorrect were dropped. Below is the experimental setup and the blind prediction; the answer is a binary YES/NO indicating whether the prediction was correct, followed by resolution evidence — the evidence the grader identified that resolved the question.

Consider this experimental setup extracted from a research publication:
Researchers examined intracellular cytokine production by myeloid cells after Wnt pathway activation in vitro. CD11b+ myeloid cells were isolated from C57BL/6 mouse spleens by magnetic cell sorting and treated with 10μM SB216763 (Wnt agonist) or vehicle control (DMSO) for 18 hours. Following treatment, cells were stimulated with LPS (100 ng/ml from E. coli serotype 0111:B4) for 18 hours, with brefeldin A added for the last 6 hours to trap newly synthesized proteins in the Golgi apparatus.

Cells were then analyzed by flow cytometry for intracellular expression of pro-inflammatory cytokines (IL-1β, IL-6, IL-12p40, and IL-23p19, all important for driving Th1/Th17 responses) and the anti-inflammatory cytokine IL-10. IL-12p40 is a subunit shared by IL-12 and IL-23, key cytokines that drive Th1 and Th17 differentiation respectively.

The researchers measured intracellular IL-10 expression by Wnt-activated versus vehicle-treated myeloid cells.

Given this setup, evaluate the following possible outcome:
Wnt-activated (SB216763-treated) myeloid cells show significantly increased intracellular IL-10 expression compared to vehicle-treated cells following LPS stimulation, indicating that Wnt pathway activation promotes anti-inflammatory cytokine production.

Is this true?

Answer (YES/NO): NO